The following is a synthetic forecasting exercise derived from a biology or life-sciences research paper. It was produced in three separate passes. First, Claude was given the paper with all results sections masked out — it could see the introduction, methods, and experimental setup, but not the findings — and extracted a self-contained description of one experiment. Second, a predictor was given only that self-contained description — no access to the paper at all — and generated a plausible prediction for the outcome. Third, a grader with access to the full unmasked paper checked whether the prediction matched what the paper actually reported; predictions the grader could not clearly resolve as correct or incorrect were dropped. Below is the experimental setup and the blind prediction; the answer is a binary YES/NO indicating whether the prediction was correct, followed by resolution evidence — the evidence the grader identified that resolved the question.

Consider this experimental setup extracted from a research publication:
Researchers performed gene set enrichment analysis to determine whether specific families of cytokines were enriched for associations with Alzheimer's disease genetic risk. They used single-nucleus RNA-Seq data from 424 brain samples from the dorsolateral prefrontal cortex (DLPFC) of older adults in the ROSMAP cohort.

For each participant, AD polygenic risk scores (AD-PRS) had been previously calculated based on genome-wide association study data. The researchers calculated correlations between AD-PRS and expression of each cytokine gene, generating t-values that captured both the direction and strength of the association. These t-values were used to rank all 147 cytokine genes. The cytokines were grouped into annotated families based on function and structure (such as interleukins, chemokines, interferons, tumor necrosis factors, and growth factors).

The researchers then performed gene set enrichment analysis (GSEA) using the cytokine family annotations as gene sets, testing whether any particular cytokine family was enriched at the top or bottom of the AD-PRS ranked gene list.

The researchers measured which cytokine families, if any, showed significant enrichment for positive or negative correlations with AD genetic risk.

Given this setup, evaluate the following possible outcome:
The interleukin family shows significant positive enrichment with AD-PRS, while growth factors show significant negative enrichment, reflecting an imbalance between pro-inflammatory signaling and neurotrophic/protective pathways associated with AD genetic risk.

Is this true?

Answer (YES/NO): NO